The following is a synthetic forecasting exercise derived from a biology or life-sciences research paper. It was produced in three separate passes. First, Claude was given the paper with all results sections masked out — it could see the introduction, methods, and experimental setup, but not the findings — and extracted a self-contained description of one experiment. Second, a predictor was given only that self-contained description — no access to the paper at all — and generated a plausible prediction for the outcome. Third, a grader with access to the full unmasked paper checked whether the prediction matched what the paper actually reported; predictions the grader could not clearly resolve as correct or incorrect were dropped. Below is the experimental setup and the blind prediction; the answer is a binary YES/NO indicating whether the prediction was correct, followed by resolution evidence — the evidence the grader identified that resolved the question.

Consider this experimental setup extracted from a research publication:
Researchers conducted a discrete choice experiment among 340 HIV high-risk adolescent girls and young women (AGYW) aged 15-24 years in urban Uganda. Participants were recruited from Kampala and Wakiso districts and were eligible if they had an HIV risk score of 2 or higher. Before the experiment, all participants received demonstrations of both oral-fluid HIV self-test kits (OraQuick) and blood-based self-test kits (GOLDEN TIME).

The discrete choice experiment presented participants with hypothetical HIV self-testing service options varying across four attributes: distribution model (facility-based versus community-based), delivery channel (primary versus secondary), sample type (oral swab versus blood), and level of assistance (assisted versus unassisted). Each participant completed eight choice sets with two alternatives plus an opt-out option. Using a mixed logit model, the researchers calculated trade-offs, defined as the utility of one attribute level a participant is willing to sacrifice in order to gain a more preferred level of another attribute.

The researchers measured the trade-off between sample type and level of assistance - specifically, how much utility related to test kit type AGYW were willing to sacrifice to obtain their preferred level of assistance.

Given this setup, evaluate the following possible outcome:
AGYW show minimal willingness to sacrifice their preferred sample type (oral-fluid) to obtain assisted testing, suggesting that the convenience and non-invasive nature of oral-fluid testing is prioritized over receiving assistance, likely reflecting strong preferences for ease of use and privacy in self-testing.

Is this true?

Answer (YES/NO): NO